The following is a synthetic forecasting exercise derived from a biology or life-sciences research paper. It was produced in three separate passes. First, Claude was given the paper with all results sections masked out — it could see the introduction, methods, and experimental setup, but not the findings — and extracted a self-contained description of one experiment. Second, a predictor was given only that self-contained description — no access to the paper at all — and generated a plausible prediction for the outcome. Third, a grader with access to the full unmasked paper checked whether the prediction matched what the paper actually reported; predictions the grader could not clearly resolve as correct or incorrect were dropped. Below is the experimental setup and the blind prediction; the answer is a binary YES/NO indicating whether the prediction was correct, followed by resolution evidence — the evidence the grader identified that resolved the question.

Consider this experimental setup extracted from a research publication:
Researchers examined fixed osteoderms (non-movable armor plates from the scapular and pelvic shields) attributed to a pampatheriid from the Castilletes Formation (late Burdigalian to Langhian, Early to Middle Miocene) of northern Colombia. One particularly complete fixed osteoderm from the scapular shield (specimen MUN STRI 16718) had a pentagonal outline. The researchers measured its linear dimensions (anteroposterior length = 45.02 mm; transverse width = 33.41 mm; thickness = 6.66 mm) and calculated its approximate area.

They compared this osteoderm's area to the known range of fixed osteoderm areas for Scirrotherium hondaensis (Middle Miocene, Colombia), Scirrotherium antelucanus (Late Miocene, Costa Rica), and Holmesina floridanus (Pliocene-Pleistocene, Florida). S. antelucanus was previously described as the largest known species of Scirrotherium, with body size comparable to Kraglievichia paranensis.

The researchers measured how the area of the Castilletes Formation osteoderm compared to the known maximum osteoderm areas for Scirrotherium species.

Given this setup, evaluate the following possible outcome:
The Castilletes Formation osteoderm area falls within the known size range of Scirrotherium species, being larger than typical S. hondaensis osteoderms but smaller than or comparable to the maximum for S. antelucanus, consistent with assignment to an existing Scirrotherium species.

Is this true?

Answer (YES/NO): NO